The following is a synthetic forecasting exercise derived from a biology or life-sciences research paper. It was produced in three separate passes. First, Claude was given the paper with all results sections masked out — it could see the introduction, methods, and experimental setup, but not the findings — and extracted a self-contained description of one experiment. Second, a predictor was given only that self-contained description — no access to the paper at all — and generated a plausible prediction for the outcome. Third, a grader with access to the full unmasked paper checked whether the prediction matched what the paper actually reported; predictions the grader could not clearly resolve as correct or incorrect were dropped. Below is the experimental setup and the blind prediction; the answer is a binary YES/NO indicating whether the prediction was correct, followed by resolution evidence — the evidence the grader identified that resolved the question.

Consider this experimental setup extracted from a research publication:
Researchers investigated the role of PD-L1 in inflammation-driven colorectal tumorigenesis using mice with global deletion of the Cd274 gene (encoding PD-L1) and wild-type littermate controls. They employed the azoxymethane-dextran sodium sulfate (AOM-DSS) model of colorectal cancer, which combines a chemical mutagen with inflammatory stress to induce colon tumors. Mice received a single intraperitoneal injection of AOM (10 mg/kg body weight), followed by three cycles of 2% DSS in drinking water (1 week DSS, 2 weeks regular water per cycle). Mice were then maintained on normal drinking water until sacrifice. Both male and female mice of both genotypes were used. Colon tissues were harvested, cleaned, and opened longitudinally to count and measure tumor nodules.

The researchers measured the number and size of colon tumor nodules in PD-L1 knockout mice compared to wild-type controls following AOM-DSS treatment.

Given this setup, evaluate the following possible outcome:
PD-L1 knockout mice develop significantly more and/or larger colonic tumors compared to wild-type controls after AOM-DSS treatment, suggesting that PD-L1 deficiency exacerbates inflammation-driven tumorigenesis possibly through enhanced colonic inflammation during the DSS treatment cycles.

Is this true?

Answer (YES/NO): YES